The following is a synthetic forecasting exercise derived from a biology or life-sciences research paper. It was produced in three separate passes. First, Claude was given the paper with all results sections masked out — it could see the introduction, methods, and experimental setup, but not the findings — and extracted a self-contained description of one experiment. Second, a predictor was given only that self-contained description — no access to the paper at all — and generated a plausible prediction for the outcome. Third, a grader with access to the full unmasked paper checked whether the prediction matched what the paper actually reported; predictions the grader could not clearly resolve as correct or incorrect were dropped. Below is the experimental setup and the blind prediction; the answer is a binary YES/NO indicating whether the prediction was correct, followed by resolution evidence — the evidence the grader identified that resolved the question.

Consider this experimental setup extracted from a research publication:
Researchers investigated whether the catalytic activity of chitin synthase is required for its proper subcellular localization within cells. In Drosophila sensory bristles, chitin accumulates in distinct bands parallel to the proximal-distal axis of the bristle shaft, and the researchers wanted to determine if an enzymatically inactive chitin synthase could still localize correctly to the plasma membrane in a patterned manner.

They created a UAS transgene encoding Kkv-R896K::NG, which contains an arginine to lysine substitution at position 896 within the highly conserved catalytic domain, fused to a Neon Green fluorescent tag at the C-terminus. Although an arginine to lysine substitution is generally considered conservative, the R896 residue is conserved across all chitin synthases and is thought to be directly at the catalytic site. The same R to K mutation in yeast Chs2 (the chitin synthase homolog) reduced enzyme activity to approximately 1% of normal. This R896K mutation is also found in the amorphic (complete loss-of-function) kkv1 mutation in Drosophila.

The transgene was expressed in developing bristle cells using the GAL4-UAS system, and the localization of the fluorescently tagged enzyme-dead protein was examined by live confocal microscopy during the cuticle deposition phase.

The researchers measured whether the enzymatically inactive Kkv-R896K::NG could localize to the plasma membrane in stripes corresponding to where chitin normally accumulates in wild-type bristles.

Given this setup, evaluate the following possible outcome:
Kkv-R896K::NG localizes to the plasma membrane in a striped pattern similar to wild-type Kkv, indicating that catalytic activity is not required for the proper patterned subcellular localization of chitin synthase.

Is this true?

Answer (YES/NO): NO